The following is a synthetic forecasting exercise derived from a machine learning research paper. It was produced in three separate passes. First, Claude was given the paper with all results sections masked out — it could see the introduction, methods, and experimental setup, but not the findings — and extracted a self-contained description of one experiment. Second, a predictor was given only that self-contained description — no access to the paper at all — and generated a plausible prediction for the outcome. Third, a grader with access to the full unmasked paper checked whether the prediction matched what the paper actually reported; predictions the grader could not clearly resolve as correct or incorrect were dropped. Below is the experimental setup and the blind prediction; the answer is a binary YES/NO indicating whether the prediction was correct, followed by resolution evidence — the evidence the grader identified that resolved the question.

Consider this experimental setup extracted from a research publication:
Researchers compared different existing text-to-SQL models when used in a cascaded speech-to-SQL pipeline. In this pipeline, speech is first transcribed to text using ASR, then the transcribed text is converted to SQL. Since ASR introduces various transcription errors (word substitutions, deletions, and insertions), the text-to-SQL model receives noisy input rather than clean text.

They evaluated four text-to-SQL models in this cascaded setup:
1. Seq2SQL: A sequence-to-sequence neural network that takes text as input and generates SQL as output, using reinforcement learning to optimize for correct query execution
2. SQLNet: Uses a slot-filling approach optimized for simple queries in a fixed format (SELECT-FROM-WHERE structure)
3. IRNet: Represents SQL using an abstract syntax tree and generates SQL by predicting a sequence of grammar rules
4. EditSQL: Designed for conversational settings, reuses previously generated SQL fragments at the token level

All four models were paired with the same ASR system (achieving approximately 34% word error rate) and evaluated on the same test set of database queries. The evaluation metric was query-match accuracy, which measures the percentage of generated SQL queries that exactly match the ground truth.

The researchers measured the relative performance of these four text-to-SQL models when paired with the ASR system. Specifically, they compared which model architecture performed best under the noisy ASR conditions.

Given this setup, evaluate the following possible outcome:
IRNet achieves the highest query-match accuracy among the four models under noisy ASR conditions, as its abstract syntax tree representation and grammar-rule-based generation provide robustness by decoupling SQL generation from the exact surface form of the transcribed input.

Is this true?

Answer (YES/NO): NO